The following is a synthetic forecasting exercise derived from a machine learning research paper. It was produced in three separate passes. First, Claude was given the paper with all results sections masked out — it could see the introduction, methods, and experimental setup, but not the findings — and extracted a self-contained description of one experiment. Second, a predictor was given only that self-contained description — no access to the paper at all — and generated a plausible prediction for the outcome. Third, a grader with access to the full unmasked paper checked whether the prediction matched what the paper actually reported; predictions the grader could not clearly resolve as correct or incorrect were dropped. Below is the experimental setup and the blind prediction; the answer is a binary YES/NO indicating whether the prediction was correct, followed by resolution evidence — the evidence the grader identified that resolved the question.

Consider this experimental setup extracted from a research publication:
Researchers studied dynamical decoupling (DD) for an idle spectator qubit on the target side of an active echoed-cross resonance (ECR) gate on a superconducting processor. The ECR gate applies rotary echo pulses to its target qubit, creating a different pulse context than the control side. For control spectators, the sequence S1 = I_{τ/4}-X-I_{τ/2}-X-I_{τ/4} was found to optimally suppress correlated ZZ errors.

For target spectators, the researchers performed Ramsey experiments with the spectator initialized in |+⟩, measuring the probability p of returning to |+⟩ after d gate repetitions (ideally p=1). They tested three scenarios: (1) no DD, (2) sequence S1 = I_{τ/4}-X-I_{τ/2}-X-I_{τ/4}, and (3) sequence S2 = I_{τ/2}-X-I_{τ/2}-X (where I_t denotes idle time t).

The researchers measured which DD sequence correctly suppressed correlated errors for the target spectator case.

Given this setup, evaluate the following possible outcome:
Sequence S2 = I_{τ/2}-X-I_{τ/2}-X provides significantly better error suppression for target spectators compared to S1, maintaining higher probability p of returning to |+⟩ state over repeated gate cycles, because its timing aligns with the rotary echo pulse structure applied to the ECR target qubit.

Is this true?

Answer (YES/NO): NO